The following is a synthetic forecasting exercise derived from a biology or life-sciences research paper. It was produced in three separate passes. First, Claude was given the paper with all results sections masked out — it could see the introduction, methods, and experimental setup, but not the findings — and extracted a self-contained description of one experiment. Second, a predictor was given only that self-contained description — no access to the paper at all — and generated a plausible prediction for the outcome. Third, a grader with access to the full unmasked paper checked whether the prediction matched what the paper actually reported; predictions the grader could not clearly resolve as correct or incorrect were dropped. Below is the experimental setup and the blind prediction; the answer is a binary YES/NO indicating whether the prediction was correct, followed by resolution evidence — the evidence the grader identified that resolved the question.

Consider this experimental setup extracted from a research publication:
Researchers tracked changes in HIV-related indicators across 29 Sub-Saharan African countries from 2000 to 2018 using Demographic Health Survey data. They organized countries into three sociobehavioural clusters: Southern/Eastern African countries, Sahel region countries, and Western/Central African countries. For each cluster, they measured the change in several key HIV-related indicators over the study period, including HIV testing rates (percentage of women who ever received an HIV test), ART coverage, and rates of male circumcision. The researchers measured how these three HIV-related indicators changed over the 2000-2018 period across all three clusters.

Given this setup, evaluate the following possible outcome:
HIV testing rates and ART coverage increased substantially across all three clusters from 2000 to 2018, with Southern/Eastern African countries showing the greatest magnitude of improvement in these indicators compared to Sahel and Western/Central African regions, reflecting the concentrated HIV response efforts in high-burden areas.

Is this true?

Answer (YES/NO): YES